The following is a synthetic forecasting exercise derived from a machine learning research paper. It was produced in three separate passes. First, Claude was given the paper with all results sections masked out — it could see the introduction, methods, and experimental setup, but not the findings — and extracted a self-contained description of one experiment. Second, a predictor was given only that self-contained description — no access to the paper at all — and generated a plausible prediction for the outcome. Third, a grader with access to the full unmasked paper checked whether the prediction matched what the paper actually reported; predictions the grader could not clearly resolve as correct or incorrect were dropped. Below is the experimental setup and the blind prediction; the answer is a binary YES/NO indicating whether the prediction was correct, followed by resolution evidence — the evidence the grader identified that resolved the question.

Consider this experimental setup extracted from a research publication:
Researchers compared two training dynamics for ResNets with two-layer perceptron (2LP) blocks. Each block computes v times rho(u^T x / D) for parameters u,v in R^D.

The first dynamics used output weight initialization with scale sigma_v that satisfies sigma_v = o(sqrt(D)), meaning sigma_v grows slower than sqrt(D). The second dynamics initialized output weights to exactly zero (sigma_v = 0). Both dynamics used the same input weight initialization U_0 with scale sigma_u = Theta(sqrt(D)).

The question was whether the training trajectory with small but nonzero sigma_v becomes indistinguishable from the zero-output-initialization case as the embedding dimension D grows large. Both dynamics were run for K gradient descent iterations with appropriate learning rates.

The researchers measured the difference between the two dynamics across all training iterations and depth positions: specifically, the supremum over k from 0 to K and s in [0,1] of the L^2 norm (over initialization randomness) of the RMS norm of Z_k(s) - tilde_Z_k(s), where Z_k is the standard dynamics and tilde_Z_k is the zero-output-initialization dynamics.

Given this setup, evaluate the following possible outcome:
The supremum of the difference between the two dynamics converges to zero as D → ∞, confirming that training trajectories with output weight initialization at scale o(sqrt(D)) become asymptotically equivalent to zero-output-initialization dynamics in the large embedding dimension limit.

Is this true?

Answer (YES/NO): YES